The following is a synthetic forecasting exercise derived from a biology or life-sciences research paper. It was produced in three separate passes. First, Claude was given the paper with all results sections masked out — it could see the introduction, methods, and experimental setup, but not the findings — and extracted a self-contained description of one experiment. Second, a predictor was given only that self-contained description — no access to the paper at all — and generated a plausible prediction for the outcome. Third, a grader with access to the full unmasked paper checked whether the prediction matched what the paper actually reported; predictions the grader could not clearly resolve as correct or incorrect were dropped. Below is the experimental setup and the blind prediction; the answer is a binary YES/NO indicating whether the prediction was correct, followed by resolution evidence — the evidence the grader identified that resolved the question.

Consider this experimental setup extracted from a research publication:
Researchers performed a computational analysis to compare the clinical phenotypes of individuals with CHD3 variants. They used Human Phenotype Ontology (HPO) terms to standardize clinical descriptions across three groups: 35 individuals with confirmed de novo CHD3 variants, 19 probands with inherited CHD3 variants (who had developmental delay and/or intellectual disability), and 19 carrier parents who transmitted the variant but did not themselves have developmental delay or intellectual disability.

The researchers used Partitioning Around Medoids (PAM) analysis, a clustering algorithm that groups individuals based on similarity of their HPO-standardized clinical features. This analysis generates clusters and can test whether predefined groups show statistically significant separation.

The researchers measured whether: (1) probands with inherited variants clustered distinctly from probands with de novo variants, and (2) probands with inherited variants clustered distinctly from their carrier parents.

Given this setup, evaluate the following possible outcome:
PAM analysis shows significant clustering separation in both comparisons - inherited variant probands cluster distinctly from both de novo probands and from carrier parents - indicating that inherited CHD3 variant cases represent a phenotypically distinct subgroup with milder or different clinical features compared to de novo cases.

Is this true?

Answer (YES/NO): NO